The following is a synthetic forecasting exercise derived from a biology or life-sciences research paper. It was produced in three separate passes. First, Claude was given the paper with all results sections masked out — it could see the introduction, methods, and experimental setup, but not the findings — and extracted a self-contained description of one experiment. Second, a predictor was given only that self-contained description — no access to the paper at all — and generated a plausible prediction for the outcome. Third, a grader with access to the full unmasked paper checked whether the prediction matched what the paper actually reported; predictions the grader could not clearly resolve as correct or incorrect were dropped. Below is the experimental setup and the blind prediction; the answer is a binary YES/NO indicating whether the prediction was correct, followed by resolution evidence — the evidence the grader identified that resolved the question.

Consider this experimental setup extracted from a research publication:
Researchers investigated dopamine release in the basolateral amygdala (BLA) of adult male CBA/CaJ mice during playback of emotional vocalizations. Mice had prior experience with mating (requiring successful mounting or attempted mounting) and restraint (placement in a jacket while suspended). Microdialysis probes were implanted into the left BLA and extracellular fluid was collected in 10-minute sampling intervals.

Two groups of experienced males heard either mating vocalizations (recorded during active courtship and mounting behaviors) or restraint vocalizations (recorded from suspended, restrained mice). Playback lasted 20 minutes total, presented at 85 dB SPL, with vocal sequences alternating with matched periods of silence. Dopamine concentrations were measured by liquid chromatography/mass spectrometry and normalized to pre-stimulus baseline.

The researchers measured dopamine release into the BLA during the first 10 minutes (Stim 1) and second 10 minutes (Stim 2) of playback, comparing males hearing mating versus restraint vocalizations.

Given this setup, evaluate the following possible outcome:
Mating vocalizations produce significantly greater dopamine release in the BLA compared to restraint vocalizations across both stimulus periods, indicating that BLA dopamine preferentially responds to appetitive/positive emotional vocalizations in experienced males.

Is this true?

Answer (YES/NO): NO